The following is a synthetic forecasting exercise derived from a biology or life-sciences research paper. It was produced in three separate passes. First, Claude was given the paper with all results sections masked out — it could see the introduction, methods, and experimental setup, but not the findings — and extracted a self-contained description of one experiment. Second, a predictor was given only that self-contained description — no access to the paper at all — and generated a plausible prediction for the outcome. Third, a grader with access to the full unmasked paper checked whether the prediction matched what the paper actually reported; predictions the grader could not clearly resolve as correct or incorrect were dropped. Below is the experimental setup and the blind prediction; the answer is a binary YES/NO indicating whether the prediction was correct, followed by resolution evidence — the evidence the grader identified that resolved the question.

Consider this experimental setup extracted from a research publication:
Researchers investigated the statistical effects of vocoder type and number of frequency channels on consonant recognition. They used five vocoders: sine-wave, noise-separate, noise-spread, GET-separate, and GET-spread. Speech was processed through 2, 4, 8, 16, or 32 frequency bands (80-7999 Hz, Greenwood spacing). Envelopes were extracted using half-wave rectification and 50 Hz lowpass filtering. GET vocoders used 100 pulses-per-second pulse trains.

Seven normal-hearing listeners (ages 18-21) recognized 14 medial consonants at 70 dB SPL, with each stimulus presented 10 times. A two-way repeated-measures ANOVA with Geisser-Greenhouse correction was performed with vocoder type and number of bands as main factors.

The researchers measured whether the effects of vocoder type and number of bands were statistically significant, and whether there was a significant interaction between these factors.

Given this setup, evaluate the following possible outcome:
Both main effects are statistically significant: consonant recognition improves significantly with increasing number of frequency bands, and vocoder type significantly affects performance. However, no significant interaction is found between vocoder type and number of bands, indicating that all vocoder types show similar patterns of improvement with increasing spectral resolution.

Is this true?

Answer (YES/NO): NO